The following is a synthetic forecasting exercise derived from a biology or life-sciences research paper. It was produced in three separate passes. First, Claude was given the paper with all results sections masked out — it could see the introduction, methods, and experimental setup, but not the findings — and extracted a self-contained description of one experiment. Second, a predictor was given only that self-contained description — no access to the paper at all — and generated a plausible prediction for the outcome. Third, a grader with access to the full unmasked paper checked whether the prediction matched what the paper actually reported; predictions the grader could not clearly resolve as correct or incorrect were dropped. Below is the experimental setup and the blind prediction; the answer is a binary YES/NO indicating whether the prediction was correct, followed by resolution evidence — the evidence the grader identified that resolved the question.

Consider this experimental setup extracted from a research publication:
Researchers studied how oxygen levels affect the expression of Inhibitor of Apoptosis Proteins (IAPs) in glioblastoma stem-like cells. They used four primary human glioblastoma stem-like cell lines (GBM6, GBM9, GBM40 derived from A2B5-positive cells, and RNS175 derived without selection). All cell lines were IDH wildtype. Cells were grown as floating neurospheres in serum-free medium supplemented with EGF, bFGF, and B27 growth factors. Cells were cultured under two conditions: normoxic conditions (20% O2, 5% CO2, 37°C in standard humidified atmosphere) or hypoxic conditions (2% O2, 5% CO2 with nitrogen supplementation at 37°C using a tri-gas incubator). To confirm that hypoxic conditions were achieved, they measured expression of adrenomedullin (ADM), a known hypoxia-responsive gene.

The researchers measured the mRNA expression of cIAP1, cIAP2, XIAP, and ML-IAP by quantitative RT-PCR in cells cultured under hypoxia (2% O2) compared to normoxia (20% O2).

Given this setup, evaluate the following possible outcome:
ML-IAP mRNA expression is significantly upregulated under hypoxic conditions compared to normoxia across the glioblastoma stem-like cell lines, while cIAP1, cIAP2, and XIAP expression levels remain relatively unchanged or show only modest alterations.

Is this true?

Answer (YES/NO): NO